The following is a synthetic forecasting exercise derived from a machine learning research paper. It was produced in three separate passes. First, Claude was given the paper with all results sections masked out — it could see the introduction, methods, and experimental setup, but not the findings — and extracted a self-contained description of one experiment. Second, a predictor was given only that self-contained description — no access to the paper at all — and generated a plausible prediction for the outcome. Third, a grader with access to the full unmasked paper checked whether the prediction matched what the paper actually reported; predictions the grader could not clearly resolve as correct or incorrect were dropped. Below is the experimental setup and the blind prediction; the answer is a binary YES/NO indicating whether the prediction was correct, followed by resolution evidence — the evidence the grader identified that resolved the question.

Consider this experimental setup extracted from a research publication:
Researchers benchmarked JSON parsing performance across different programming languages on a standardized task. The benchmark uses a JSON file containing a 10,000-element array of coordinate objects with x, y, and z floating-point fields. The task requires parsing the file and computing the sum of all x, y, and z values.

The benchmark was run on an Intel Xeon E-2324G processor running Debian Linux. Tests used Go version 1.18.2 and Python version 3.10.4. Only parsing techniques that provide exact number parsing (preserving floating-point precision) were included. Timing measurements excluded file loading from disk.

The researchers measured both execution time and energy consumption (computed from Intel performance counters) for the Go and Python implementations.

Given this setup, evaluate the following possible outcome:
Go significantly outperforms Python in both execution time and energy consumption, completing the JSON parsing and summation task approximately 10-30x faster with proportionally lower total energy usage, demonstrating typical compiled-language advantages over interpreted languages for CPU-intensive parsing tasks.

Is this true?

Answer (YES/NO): NO